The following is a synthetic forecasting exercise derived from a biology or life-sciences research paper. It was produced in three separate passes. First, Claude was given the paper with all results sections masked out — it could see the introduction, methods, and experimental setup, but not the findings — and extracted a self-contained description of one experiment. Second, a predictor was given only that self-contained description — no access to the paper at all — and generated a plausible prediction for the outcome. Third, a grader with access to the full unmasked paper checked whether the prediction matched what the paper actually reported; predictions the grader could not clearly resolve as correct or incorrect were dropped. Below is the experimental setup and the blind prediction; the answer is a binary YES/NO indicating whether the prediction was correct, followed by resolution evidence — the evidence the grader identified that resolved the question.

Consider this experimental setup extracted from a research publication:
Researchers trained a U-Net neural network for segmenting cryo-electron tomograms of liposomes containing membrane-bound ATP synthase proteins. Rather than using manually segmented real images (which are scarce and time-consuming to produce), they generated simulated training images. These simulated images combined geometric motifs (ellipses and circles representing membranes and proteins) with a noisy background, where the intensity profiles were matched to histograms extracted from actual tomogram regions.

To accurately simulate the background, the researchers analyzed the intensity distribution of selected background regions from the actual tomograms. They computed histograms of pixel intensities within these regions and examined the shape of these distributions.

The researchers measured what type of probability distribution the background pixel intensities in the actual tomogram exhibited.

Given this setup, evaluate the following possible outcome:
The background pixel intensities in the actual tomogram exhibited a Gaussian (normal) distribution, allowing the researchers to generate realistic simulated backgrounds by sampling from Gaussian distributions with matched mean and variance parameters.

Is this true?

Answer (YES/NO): YES